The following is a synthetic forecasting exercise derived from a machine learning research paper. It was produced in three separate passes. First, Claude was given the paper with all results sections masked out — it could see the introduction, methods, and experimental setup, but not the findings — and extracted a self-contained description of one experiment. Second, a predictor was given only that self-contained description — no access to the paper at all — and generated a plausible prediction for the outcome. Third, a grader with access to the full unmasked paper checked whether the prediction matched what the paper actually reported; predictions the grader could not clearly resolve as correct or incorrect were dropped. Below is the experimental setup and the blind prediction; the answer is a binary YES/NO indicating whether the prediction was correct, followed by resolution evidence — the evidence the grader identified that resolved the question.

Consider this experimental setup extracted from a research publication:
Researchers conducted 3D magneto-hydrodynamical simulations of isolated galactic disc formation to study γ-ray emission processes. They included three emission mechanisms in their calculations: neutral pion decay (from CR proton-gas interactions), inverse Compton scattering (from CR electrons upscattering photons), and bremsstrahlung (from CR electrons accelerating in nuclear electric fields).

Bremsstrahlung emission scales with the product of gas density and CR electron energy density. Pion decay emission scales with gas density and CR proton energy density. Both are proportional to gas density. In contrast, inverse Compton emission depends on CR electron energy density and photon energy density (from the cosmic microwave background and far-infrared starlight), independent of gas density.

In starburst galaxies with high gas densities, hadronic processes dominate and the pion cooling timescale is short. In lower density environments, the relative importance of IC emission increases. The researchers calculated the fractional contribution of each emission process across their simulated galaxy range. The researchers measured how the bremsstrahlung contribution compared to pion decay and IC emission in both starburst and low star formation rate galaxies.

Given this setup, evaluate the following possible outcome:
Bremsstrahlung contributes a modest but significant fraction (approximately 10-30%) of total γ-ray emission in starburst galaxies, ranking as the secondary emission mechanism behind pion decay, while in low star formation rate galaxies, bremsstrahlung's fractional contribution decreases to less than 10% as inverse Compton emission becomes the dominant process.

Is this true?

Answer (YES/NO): NO